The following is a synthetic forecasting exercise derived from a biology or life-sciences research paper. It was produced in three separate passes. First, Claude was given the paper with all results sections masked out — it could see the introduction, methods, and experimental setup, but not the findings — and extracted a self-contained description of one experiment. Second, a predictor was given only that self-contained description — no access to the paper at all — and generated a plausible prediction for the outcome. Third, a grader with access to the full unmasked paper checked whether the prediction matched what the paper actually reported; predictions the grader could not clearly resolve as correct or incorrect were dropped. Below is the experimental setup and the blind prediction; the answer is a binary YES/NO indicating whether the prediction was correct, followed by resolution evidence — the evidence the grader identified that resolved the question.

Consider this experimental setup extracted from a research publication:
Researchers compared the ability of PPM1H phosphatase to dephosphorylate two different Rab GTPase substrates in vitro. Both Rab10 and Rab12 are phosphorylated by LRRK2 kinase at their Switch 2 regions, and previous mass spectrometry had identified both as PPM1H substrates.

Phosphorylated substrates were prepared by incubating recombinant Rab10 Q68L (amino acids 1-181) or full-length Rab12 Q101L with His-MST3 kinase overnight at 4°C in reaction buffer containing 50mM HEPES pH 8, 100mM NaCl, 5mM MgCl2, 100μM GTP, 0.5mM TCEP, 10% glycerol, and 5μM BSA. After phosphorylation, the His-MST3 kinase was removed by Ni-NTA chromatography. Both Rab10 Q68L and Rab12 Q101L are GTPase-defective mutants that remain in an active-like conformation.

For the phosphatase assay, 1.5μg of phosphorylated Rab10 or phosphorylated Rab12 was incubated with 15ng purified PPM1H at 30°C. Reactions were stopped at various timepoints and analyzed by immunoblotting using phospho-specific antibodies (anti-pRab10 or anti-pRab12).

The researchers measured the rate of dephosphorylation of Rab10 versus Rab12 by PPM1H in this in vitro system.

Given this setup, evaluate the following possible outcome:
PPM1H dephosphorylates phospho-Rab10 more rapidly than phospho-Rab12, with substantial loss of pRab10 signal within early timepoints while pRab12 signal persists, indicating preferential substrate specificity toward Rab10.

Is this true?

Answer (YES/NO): NO